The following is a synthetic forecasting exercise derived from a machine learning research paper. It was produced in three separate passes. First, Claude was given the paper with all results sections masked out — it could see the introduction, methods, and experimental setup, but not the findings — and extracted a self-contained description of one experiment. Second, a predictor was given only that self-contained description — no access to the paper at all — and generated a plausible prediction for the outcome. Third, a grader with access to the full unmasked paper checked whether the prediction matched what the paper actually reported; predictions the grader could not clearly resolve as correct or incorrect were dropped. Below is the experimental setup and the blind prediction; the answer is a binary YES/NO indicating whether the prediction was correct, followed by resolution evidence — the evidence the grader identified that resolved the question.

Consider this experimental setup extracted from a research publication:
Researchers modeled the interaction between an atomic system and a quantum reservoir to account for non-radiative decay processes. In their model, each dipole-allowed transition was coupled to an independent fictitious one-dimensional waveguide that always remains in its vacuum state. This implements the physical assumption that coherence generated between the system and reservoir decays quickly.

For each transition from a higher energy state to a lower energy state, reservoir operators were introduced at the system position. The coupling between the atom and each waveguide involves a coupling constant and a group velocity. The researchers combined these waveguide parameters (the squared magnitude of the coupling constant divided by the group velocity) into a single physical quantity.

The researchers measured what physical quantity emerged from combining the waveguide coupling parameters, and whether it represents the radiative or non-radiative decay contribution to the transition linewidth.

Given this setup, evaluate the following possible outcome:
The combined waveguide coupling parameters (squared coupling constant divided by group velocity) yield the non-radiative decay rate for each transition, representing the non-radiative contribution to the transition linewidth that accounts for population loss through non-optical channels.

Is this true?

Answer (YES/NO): YES